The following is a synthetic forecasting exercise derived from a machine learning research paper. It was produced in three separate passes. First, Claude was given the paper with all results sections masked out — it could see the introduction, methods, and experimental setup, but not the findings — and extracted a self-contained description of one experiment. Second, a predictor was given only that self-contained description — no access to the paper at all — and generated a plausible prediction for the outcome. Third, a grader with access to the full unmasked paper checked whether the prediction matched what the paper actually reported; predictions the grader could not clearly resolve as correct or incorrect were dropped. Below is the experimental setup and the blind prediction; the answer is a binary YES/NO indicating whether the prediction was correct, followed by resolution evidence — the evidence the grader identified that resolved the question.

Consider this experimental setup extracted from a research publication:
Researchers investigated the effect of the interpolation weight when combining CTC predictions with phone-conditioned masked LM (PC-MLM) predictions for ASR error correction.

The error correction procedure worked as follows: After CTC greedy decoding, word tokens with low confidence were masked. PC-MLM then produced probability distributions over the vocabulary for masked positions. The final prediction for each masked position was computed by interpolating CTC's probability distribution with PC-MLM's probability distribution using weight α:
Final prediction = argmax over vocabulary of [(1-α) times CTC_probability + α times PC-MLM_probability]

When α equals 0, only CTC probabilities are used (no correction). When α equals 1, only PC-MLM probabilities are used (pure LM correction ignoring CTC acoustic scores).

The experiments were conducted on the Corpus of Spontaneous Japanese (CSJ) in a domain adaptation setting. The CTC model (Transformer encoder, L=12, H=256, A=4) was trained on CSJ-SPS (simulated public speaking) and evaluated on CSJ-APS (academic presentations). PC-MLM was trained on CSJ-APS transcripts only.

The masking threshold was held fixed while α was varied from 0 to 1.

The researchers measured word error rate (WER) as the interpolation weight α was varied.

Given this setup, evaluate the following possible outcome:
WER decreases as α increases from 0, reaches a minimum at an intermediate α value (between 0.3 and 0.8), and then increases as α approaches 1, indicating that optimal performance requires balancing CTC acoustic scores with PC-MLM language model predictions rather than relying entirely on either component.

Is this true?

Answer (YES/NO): YES